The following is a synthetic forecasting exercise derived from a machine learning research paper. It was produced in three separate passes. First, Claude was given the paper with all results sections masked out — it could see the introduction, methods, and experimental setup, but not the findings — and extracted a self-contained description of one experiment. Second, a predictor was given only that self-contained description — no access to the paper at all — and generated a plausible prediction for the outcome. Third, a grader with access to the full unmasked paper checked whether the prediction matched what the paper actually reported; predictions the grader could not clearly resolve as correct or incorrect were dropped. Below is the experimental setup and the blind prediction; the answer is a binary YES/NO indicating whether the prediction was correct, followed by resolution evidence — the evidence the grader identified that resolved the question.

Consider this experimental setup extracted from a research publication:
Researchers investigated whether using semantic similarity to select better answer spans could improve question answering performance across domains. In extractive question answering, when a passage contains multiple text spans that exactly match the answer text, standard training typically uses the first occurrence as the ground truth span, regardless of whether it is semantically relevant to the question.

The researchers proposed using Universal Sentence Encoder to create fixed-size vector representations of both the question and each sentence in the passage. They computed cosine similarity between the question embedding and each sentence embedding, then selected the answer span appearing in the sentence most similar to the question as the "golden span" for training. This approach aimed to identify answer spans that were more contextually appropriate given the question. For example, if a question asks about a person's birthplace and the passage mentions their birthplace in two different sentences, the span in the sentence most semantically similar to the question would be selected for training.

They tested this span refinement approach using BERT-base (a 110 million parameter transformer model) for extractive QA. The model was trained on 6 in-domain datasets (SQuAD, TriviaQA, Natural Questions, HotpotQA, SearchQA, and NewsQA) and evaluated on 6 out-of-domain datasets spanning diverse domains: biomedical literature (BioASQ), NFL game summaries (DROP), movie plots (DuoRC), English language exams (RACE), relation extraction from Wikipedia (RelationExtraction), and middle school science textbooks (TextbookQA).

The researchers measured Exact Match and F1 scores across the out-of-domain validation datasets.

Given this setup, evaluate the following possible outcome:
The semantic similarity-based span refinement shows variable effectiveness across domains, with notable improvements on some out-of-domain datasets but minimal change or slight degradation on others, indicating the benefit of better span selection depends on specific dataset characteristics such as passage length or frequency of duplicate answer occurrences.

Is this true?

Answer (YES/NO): NO